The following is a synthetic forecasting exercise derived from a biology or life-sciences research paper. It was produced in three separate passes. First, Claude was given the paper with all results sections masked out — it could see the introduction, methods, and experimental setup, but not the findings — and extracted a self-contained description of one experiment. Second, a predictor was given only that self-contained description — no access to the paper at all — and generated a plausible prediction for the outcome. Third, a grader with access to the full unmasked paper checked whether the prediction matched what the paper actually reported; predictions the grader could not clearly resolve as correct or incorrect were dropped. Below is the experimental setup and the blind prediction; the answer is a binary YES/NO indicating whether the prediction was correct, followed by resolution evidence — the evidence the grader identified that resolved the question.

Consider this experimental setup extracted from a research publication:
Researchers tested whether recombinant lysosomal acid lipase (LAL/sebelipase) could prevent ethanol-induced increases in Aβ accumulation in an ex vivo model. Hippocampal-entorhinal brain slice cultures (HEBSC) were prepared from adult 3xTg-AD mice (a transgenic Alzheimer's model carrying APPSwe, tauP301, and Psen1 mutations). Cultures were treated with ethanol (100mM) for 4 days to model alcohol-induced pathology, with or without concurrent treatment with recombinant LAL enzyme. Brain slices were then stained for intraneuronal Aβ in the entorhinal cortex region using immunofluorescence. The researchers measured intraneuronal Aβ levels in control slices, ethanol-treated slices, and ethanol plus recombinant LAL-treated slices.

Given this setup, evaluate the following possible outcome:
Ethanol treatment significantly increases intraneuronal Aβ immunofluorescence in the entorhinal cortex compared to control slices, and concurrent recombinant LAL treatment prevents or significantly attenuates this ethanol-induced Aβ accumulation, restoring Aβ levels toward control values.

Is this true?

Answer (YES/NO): YES